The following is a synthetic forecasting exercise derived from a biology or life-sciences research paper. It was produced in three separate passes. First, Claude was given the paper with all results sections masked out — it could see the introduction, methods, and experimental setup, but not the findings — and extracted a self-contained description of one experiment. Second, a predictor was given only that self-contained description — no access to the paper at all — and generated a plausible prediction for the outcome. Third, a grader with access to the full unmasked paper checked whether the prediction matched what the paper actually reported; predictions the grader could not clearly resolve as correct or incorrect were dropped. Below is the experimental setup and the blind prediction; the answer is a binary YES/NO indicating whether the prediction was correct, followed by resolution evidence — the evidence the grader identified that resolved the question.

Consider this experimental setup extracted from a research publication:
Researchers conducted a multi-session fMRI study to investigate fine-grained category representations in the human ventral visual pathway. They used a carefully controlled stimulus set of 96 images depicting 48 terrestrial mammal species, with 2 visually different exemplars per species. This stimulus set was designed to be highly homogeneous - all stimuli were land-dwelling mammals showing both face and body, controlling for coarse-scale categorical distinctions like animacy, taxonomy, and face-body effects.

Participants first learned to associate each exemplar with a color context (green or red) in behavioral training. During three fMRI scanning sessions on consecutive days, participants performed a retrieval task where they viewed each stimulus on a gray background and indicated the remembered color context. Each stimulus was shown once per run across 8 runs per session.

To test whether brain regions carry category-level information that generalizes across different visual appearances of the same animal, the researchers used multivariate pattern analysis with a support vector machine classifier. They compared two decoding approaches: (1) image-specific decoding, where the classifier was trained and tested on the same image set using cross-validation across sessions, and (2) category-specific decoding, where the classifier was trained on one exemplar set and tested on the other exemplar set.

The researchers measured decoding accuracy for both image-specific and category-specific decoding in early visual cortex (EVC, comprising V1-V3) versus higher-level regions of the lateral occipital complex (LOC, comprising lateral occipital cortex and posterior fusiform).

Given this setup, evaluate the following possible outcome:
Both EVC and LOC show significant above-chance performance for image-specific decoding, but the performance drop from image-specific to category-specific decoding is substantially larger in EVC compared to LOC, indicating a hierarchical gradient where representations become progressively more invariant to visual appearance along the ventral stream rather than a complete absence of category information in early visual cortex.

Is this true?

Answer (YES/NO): YES